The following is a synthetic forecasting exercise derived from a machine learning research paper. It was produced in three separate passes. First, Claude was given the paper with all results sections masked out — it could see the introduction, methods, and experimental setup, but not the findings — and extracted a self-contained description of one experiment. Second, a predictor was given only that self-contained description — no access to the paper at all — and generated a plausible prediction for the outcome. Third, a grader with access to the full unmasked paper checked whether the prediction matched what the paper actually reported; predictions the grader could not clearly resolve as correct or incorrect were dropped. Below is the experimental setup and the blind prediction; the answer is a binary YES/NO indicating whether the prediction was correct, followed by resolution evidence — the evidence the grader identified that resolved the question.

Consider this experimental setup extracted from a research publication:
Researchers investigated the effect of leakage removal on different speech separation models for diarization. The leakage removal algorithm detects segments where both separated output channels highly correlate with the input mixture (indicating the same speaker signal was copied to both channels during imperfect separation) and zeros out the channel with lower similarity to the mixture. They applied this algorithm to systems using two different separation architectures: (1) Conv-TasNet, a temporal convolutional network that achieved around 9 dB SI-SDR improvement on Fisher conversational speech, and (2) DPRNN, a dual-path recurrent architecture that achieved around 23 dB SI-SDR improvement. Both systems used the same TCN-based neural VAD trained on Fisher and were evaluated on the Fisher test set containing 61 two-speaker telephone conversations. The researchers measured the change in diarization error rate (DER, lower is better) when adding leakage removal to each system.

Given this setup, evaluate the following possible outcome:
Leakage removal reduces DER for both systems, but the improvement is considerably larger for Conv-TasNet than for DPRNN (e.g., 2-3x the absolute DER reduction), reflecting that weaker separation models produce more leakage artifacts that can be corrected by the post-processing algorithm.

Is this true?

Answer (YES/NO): NO